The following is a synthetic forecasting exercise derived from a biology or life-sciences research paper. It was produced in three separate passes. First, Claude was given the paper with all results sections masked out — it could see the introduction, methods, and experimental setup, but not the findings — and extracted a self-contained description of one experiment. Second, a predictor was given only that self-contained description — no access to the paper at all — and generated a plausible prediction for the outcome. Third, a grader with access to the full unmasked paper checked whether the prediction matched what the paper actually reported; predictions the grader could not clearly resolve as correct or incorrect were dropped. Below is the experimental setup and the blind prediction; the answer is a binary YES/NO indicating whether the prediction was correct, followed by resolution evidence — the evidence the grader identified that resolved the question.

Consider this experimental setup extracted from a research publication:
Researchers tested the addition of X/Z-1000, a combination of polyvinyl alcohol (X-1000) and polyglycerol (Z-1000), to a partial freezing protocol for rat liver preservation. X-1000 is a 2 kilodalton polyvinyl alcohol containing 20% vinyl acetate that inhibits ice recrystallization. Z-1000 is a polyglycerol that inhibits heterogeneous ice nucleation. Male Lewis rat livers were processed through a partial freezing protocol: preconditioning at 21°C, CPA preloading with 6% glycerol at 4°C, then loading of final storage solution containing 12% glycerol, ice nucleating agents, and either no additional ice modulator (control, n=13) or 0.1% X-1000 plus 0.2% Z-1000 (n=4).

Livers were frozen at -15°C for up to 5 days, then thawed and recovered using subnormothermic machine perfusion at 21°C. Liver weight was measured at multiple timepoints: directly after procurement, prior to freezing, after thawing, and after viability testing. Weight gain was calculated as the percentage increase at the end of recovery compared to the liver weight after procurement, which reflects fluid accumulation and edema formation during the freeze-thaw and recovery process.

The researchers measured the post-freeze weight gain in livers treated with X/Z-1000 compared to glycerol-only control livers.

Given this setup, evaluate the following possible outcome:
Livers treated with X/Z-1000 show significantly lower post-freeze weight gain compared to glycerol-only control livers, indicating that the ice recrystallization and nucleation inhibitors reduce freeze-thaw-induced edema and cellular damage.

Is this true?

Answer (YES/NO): NO